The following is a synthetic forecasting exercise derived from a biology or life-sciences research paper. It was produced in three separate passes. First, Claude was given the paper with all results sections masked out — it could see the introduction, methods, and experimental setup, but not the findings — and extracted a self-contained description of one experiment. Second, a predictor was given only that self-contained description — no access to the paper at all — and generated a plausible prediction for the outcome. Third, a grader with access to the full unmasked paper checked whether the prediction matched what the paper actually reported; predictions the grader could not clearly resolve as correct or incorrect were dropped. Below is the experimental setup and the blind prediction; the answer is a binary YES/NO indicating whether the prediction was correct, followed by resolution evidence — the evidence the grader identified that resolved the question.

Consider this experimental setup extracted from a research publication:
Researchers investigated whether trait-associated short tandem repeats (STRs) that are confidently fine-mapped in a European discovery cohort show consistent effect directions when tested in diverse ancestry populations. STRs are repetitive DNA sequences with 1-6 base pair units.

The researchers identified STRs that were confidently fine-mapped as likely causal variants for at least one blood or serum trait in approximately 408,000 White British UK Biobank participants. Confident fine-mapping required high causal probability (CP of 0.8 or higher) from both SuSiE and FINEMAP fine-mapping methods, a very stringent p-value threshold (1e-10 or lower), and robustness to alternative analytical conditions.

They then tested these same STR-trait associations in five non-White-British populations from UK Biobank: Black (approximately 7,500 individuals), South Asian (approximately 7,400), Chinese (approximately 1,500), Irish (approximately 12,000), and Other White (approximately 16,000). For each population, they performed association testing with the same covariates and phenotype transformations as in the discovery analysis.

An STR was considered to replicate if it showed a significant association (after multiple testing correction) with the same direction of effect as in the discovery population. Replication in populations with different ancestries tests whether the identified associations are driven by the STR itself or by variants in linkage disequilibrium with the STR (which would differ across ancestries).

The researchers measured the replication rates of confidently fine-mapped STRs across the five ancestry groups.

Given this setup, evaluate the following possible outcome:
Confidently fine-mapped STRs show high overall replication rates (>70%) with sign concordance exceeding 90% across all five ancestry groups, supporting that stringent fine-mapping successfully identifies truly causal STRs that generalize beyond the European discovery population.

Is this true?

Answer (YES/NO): NO